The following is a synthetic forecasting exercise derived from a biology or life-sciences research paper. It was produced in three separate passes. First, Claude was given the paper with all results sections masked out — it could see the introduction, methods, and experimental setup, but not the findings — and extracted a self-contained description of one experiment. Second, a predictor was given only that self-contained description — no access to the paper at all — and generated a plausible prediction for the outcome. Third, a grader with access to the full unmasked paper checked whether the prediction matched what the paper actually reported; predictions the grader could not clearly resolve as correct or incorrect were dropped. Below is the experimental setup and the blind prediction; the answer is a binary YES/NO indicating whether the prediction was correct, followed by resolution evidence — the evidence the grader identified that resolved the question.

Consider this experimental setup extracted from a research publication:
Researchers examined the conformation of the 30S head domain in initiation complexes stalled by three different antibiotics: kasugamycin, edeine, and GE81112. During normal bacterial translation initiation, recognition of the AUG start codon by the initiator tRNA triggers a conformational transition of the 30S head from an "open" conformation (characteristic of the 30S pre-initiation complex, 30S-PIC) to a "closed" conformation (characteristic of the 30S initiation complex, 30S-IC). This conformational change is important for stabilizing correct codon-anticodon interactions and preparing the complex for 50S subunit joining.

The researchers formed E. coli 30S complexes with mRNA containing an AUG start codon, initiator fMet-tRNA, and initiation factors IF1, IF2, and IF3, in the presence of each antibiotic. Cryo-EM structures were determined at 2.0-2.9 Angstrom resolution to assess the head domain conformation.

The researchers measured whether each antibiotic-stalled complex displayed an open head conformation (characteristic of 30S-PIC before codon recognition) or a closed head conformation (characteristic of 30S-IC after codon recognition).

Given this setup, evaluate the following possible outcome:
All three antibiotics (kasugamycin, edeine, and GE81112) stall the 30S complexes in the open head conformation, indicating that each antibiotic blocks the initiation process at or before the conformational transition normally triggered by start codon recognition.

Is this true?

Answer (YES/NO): NO